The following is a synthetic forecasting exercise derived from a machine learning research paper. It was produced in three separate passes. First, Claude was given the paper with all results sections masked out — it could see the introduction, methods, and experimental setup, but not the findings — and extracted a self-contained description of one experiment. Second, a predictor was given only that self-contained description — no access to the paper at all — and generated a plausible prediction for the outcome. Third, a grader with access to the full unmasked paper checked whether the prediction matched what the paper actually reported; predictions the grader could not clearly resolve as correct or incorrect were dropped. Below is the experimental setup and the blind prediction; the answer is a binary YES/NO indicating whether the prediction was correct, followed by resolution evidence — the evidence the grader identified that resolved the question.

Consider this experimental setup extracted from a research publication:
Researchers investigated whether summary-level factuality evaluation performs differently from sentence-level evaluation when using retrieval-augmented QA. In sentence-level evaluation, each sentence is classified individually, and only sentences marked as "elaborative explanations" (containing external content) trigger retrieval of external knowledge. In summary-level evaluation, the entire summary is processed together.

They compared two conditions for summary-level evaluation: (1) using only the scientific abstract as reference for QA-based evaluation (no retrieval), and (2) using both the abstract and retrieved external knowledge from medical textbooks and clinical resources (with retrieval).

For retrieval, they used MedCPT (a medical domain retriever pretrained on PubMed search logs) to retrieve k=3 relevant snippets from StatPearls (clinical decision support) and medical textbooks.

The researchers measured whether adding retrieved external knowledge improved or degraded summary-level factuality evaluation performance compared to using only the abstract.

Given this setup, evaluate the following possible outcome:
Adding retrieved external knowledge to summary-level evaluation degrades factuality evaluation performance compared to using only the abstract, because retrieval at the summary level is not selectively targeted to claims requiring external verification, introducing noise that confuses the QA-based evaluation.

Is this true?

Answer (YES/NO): NO